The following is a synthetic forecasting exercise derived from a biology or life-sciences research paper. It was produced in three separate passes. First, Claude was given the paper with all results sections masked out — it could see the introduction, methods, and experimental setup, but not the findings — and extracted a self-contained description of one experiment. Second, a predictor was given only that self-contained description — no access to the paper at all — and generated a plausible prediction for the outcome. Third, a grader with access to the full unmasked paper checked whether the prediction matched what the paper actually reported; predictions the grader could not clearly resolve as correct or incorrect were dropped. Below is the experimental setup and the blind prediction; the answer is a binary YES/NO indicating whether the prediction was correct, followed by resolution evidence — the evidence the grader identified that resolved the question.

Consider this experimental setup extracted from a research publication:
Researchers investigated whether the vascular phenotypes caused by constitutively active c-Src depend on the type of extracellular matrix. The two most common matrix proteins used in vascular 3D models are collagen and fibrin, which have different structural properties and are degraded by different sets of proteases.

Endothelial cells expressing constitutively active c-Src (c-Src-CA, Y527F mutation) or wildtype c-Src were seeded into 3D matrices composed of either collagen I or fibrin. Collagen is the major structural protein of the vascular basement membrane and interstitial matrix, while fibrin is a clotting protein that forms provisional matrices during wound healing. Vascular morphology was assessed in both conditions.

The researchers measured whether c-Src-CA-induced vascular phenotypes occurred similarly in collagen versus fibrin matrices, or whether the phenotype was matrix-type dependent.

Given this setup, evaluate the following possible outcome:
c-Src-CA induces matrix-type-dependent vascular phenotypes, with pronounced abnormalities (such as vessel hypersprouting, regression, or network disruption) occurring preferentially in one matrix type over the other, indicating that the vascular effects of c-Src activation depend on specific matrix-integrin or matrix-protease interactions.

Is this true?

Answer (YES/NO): NO